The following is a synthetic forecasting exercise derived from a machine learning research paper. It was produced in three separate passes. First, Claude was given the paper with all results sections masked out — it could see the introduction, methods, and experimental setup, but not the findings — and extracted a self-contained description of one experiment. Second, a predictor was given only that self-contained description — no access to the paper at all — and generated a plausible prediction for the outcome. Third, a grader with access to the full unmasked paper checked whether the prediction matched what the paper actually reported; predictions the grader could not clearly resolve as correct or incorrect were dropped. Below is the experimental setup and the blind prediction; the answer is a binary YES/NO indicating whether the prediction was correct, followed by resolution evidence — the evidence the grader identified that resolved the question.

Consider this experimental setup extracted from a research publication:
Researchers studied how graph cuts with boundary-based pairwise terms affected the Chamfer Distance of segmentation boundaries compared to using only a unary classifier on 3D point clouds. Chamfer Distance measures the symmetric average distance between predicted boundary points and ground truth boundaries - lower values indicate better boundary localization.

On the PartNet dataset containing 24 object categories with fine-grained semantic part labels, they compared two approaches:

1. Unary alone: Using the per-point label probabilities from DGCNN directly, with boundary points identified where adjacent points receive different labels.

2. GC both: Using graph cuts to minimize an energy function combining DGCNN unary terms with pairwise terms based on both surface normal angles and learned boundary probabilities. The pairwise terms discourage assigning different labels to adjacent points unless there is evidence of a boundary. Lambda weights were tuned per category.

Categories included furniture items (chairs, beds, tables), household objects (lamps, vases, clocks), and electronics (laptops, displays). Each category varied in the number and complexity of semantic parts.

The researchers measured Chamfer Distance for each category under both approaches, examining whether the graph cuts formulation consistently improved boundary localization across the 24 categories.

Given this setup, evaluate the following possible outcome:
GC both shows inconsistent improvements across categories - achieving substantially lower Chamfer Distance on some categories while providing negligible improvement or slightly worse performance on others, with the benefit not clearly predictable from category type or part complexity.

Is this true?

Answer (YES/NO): YES